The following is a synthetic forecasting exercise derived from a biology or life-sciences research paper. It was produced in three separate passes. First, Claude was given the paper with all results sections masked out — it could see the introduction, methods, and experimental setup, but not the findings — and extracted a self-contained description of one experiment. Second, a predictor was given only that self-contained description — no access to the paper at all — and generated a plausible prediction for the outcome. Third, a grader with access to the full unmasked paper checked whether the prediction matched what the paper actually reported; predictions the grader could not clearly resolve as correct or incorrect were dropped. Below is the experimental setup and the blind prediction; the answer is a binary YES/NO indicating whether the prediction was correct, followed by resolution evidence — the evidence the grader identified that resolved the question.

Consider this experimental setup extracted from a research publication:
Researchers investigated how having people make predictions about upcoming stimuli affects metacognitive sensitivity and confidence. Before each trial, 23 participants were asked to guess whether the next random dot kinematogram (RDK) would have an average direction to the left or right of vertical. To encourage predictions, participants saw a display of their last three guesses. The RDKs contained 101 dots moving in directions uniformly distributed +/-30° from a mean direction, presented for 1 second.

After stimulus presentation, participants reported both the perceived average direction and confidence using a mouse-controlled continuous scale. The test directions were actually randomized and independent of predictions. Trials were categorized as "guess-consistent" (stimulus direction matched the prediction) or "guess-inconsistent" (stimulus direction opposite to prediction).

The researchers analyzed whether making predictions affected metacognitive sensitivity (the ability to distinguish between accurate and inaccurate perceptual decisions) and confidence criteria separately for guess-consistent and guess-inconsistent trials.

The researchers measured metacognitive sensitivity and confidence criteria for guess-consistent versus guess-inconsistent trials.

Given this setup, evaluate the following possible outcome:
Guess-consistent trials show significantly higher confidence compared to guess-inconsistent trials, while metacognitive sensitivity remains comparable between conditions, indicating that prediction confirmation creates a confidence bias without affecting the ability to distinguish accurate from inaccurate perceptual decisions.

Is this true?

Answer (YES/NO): NO